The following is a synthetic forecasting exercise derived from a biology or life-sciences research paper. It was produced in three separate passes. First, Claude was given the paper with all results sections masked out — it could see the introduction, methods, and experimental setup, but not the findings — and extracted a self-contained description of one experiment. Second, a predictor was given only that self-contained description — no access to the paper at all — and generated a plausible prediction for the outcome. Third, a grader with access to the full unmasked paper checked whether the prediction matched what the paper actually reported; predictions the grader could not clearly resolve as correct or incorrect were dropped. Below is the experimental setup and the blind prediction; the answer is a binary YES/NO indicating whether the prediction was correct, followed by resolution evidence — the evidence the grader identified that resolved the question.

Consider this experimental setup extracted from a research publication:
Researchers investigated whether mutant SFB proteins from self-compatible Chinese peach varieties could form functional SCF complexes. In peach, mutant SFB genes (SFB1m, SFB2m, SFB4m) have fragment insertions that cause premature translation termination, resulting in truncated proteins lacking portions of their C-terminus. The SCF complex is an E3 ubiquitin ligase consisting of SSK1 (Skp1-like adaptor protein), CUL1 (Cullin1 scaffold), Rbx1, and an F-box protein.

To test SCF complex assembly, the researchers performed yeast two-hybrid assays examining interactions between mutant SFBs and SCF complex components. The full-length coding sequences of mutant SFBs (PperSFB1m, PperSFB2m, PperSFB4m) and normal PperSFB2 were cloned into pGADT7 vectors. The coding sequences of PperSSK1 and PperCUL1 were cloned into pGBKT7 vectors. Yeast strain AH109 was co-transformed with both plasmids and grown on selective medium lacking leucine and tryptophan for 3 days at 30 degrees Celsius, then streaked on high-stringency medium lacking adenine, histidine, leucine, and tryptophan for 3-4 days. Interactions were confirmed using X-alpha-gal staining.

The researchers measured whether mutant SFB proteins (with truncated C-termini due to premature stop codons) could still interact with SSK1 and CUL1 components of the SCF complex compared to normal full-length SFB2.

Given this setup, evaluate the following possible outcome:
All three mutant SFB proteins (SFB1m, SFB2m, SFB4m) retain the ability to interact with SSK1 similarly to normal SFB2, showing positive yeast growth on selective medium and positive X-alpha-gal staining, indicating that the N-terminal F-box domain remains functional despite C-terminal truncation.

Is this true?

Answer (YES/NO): YES